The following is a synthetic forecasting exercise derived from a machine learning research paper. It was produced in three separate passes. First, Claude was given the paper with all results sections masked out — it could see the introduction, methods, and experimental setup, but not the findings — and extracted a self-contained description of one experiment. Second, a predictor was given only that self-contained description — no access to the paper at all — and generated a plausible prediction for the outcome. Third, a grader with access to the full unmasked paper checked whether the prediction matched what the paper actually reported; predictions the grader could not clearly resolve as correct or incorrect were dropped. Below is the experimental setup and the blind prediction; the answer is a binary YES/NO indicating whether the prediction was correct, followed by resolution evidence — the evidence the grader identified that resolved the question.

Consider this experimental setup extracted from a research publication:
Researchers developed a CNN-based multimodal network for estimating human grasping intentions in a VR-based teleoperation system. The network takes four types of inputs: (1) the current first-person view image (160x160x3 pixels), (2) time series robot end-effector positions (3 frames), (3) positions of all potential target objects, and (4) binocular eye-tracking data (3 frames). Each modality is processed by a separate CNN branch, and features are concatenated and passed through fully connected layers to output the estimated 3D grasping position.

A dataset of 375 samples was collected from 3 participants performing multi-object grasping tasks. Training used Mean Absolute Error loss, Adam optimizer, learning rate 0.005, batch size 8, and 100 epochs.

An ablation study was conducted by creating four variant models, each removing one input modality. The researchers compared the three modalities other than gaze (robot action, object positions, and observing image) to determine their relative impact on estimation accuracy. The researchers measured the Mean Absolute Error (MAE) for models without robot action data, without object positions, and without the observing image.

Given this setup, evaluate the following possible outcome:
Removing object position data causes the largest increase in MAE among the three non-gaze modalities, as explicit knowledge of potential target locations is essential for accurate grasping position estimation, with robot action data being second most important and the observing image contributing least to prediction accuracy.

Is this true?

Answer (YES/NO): NO